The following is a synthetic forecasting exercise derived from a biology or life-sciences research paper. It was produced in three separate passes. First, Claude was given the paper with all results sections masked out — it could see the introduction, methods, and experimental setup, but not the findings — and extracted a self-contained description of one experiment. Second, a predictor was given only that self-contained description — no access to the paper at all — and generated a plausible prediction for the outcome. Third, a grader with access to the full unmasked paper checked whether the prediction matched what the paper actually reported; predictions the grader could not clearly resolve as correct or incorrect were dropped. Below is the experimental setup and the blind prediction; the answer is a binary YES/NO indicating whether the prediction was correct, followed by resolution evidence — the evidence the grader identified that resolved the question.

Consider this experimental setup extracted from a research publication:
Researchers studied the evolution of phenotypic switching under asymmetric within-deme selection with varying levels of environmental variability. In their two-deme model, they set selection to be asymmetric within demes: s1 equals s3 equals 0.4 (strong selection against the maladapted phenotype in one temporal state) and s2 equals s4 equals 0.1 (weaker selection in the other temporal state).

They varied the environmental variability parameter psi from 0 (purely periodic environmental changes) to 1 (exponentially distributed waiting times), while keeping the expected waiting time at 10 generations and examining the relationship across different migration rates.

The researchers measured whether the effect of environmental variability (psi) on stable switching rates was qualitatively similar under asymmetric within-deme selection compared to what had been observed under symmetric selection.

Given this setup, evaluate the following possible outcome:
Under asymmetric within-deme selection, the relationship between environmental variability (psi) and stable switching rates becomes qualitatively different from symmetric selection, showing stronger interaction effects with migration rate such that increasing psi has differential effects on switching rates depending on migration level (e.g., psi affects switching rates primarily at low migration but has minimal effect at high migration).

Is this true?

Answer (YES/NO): NO